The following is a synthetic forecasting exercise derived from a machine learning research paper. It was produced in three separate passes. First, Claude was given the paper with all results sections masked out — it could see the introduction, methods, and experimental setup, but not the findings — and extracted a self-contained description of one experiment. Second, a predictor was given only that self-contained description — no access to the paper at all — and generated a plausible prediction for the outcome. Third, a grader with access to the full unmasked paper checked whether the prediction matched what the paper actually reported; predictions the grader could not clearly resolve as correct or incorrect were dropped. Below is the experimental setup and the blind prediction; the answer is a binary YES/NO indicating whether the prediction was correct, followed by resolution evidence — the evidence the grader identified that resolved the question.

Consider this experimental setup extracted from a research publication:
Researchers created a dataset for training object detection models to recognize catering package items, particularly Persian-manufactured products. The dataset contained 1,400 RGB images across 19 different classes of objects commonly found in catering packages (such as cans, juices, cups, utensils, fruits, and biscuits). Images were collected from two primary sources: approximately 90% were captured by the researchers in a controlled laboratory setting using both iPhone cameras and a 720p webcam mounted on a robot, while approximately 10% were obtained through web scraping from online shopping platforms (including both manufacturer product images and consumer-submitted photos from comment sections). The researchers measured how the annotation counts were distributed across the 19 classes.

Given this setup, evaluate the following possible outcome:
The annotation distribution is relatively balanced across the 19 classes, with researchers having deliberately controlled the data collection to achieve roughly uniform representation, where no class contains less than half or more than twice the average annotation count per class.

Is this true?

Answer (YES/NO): NO